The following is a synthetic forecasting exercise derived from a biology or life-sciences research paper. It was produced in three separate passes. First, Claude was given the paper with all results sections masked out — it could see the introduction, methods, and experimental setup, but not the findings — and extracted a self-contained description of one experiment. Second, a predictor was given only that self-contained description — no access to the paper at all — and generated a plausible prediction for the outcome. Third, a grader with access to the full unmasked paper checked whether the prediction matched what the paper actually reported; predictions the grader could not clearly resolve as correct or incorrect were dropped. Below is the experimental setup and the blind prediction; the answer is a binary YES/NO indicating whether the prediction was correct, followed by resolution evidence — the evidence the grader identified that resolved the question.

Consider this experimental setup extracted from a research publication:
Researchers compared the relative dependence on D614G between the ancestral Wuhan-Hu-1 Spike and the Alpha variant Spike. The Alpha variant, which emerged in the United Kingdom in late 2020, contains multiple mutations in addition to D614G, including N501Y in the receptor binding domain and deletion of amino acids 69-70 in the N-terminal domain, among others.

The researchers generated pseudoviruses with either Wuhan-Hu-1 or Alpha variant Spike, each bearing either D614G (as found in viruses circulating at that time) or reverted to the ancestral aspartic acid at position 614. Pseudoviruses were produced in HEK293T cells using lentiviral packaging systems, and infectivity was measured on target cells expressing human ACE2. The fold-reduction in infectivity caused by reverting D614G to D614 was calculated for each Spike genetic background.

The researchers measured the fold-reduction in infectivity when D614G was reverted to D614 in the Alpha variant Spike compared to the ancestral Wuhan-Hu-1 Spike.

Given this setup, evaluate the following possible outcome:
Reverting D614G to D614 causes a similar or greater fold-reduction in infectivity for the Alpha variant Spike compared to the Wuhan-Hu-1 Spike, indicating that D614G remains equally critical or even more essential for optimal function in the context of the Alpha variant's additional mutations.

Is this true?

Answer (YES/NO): YES